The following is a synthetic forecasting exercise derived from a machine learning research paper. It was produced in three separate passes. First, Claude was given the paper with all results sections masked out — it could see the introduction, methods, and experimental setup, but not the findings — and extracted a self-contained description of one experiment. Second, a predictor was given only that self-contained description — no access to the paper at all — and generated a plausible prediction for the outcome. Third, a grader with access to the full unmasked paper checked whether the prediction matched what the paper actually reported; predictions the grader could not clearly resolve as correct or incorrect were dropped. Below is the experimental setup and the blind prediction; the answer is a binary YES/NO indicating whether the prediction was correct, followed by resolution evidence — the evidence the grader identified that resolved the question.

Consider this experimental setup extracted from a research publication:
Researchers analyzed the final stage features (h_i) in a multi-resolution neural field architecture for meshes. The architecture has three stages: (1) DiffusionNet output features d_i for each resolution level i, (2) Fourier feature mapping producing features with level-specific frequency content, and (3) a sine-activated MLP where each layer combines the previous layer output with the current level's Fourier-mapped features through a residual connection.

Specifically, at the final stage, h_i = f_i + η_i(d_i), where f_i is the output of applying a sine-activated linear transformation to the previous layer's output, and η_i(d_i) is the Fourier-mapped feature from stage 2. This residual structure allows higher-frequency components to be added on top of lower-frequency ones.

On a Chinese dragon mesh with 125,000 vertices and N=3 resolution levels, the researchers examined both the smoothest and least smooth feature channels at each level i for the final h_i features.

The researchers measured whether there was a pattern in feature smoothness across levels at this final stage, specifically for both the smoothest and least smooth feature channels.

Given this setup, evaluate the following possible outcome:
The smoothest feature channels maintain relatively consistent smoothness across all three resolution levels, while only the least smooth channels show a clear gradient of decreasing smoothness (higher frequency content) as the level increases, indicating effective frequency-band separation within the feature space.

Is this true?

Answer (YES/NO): NO